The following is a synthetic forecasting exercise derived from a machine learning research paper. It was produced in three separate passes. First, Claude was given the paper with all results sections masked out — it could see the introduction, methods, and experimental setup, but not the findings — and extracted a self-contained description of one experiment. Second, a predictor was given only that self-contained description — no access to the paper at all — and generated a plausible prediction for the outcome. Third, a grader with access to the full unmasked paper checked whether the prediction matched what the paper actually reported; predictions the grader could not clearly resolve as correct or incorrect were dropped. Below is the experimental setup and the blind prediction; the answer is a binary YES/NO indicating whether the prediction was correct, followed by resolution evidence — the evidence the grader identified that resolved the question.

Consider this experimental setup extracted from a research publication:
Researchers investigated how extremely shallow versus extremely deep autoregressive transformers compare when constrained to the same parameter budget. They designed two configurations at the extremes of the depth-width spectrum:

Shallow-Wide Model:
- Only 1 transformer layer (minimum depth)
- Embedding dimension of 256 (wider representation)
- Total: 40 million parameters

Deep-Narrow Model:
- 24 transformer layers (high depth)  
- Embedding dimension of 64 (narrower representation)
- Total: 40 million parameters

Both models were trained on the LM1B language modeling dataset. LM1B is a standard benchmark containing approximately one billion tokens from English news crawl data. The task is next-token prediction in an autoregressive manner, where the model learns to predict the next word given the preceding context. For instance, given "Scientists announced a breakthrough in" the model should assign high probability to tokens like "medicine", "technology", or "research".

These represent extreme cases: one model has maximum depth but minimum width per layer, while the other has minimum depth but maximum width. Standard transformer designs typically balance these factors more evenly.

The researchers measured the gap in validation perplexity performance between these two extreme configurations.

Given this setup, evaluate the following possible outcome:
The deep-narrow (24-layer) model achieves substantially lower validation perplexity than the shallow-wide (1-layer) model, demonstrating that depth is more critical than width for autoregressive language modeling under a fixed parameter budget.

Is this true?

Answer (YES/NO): NO